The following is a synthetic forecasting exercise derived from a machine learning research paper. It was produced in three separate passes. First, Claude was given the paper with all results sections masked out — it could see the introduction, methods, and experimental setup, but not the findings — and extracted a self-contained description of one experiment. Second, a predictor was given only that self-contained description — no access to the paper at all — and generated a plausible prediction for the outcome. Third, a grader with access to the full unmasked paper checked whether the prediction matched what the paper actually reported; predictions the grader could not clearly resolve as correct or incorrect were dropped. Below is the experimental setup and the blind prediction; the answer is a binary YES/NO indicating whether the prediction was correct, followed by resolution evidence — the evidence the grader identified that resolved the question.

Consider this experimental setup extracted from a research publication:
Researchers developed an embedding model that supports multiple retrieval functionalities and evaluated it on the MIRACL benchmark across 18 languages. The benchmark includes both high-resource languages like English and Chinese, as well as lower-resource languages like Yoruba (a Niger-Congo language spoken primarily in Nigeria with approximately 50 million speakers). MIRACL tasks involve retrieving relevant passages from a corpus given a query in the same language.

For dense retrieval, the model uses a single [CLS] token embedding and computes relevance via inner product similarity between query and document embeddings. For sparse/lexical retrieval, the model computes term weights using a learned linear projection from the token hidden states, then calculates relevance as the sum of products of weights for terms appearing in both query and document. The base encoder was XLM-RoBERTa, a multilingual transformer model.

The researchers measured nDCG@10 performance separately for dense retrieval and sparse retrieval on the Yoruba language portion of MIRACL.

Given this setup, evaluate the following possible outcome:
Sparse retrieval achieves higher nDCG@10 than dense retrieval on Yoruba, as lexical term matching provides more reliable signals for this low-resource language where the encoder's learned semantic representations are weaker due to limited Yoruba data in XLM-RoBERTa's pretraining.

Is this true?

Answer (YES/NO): YES